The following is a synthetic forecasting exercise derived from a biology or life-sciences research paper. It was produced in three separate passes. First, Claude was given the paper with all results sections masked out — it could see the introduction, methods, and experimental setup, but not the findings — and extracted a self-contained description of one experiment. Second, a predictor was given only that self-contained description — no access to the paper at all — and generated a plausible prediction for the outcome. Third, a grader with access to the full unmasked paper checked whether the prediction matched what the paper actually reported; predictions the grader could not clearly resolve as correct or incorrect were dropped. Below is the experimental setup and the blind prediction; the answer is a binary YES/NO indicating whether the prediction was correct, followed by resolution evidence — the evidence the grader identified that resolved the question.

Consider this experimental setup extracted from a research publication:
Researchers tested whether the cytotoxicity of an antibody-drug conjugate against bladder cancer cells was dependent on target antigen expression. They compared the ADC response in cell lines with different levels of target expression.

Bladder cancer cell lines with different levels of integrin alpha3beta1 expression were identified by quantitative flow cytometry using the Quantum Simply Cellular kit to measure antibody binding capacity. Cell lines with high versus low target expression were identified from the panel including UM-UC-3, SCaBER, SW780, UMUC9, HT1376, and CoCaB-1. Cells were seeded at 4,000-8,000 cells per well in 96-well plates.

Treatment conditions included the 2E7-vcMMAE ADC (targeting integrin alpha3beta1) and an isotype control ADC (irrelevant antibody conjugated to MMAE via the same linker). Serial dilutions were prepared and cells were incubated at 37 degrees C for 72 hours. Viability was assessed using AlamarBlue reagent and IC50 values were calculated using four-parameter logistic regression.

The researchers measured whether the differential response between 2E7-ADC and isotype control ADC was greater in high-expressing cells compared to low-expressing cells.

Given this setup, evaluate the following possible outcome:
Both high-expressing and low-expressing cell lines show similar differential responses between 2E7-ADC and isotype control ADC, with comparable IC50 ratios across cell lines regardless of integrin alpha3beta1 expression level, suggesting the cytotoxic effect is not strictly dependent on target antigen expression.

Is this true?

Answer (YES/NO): NO